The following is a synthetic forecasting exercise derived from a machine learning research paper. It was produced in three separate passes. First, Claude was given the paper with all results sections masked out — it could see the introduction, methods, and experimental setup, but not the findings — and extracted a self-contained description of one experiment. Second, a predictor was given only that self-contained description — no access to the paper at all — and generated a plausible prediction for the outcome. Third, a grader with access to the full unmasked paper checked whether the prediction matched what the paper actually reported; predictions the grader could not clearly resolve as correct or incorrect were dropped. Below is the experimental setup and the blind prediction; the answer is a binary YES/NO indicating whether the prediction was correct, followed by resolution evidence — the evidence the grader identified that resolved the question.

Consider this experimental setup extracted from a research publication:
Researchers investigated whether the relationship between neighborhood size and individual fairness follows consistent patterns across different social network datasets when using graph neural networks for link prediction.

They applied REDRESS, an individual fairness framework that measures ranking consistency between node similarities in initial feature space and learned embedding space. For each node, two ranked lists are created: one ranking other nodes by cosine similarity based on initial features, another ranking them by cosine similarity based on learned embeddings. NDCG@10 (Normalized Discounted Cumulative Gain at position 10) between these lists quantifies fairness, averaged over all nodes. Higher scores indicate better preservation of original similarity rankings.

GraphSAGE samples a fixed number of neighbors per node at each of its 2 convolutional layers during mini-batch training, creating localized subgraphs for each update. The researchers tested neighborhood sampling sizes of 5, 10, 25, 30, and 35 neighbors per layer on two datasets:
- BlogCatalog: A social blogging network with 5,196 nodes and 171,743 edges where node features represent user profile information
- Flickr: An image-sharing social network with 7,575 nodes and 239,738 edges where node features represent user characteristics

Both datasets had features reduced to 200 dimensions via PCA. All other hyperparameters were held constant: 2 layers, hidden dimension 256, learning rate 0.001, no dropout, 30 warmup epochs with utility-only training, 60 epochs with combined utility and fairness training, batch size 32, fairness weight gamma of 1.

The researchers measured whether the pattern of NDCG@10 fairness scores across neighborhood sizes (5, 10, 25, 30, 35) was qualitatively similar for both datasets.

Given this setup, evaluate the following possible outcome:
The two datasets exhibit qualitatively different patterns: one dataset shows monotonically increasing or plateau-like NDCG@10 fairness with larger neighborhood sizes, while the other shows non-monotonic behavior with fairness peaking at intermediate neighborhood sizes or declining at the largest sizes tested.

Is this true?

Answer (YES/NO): NO